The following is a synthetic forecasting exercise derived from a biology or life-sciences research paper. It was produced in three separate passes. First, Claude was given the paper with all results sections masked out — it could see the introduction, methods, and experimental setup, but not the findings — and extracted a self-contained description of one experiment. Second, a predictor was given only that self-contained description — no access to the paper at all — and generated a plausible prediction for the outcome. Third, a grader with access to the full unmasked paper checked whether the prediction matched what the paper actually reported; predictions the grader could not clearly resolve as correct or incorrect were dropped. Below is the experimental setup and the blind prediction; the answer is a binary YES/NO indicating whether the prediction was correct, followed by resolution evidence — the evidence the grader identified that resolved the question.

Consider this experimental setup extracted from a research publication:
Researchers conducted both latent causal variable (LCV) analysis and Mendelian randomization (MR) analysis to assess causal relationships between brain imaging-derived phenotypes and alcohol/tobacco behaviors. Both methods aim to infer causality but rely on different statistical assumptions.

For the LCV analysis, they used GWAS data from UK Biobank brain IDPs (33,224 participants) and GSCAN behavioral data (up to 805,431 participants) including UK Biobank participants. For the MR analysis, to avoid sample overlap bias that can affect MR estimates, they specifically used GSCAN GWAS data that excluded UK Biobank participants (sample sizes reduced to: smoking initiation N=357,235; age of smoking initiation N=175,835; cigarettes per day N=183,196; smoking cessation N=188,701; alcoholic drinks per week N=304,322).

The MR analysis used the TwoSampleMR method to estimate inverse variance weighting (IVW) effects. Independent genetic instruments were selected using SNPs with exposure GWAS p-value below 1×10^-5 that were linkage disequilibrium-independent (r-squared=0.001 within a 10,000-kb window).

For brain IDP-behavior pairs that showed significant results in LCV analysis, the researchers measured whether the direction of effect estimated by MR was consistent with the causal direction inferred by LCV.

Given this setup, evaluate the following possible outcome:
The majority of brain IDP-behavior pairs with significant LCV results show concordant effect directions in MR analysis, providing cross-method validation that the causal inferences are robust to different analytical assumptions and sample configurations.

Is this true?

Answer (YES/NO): YES